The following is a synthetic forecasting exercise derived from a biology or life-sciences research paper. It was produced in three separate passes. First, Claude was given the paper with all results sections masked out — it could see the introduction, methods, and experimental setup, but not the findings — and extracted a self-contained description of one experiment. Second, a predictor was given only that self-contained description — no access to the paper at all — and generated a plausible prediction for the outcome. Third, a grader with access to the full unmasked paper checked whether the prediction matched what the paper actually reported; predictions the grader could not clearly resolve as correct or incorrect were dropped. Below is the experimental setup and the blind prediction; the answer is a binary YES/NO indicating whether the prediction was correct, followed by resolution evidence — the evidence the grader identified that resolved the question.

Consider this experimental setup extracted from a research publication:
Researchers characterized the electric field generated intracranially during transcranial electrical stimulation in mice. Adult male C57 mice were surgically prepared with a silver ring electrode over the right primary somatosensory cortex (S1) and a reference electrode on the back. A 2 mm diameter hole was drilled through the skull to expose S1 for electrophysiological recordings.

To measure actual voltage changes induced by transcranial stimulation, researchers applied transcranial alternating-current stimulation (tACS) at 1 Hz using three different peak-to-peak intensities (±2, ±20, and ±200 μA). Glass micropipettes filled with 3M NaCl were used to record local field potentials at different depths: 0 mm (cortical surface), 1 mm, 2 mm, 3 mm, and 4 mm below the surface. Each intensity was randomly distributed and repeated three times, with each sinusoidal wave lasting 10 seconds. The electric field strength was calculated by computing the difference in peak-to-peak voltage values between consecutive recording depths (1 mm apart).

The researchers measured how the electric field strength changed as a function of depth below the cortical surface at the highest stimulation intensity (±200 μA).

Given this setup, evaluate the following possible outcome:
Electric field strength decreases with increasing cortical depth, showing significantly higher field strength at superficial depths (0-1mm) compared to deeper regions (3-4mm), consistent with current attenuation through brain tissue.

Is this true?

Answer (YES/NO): YES